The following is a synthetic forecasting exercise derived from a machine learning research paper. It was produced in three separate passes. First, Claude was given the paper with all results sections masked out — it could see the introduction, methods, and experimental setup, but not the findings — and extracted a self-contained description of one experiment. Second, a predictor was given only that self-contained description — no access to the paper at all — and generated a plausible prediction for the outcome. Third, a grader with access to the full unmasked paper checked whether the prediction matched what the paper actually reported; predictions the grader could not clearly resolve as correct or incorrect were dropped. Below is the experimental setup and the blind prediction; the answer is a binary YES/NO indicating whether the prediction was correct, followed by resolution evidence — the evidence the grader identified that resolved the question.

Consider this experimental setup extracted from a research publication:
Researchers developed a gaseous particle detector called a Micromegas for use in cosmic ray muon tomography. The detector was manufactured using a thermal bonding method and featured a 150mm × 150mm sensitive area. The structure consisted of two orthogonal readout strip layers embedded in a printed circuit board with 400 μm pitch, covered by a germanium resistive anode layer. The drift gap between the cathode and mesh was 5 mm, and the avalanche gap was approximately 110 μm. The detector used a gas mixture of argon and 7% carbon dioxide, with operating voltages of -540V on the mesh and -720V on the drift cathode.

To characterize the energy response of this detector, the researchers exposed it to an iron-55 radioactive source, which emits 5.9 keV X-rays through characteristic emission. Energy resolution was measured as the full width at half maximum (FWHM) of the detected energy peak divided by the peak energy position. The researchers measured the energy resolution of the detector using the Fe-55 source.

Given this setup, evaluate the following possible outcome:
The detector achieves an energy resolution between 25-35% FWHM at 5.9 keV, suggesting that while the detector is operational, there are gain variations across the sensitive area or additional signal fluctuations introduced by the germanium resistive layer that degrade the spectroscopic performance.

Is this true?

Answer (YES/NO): NO